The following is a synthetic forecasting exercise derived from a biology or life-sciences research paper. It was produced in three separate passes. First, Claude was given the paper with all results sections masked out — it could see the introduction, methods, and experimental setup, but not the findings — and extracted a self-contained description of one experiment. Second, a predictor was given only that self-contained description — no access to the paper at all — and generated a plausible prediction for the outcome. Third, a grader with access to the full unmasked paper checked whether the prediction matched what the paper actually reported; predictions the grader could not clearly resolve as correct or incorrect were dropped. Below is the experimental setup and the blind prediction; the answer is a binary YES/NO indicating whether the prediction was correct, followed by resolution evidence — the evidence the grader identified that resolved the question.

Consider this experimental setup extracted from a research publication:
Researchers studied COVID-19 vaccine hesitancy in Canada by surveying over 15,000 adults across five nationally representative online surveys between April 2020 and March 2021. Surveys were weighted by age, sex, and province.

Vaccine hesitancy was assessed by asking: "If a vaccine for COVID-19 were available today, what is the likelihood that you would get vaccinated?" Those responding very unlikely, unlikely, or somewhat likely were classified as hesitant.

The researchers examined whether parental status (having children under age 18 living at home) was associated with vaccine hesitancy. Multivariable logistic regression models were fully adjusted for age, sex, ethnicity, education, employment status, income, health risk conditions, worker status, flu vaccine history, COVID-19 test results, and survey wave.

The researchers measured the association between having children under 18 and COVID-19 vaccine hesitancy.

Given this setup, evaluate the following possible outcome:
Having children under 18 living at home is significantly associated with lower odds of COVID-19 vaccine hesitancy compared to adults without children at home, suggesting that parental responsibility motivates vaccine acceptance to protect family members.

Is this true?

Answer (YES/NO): NO